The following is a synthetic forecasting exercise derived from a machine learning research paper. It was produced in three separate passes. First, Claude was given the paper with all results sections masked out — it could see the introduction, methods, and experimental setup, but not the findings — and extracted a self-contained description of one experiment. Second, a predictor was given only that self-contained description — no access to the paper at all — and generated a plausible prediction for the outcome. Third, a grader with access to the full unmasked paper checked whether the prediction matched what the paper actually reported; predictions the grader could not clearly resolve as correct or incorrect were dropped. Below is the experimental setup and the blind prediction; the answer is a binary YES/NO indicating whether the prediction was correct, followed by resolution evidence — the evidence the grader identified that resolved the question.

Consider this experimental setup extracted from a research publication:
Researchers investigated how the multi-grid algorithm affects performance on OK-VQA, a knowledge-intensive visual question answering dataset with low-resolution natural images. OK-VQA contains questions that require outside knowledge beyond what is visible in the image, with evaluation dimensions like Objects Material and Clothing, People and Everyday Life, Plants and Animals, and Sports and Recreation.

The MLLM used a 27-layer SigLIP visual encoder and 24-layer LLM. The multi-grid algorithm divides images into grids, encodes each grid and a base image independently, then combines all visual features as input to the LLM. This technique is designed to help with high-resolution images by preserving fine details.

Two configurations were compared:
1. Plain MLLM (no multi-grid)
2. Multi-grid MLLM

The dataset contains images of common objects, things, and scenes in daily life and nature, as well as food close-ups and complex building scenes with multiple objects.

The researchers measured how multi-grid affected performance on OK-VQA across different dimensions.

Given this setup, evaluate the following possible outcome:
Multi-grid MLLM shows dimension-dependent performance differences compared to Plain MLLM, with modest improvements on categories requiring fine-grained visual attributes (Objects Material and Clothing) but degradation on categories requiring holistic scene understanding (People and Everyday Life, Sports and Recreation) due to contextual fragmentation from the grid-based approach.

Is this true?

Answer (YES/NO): NO